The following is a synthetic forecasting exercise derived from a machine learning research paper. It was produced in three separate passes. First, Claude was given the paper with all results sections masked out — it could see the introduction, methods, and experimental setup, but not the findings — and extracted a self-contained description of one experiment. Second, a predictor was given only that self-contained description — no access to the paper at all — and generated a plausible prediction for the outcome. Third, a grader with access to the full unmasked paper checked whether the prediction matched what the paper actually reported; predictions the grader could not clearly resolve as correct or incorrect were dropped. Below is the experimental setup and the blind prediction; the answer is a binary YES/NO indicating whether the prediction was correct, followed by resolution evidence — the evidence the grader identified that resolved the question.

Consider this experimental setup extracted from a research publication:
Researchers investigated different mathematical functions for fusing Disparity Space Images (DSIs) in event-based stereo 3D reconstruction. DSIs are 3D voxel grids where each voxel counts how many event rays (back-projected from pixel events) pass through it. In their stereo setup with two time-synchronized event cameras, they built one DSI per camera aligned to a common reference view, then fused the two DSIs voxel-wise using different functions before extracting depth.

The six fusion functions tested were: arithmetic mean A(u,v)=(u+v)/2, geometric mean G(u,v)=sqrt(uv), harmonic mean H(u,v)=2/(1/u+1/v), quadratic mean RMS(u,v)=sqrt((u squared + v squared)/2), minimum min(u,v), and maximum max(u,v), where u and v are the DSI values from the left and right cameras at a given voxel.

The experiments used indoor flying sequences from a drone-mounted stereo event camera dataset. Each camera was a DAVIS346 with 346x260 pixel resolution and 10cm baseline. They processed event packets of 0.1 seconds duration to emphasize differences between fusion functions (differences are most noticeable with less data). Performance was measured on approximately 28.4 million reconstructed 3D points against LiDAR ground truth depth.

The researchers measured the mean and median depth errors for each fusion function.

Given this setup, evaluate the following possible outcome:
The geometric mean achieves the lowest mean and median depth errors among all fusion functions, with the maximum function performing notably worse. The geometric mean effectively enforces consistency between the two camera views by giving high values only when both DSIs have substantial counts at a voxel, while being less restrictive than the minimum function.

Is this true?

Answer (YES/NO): NO